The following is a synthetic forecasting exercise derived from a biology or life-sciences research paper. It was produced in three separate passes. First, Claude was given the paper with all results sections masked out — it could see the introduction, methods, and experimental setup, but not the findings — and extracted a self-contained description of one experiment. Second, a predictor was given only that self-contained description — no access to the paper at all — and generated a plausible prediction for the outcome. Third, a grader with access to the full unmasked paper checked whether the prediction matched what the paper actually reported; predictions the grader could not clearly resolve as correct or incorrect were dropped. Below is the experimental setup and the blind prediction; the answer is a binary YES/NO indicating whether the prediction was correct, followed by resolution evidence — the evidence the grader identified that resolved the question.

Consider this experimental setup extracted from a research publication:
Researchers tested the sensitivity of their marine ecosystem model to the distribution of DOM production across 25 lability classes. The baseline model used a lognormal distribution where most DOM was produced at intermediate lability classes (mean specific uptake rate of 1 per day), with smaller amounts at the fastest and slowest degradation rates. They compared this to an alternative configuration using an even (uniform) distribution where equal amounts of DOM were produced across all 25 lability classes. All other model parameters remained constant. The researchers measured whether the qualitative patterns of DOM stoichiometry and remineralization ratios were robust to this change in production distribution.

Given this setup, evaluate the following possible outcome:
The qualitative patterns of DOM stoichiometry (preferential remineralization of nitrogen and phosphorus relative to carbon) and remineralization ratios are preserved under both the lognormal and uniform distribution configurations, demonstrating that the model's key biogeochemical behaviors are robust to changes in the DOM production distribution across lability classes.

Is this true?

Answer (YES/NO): YES